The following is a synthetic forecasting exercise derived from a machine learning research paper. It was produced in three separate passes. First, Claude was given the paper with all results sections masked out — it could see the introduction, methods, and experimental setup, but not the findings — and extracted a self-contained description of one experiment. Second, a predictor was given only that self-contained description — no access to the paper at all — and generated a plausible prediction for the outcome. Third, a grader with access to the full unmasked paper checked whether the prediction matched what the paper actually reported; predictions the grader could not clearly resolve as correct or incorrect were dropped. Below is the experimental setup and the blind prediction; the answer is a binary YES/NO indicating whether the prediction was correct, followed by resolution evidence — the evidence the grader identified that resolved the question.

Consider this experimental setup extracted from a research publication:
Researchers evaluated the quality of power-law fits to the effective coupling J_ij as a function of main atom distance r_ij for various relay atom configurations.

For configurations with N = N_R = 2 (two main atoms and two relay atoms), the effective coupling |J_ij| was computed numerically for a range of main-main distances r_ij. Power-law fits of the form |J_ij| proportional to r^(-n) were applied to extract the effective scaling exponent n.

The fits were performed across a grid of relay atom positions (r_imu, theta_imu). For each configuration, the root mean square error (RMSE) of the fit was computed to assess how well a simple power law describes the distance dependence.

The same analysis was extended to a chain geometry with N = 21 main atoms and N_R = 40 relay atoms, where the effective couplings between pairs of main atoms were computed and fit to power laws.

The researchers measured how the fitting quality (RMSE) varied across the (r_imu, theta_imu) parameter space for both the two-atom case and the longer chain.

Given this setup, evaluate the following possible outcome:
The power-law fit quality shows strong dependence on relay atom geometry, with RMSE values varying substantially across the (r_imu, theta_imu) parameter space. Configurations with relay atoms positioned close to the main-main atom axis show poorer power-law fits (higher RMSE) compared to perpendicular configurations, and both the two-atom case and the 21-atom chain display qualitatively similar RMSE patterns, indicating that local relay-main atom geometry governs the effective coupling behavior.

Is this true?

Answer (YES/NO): NO